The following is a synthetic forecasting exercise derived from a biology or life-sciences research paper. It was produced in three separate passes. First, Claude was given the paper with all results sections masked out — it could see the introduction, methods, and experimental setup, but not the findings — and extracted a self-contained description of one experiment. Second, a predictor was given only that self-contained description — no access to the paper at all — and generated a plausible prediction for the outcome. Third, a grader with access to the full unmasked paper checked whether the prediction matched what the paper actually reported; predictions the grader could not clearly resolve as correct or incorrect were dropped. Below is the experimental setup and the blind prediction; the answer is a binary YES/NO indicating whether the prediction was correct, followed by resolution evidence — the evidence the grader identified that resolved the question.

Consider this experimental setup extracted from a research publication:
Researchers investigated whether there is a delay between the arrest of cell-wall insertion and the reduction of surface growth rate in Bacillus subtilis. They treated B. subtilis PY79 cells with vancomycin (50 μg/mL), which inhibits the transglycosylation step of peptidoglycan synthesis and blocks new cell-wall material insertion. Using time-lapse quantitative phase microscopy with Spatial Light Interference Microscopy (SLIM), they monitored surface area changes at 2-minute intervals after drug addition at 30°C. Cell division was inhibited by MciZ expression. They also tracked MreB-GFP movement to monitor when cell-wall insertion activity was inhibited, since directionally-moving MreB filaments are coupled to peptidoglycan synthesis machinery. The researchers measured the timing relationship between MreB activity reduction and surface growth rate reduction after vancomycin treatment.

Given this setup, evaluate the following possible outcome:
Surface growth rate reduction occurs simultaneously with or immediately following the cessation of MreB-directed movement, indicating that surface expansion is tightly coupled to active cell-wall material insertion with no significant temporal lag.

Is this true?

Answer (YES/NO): NO